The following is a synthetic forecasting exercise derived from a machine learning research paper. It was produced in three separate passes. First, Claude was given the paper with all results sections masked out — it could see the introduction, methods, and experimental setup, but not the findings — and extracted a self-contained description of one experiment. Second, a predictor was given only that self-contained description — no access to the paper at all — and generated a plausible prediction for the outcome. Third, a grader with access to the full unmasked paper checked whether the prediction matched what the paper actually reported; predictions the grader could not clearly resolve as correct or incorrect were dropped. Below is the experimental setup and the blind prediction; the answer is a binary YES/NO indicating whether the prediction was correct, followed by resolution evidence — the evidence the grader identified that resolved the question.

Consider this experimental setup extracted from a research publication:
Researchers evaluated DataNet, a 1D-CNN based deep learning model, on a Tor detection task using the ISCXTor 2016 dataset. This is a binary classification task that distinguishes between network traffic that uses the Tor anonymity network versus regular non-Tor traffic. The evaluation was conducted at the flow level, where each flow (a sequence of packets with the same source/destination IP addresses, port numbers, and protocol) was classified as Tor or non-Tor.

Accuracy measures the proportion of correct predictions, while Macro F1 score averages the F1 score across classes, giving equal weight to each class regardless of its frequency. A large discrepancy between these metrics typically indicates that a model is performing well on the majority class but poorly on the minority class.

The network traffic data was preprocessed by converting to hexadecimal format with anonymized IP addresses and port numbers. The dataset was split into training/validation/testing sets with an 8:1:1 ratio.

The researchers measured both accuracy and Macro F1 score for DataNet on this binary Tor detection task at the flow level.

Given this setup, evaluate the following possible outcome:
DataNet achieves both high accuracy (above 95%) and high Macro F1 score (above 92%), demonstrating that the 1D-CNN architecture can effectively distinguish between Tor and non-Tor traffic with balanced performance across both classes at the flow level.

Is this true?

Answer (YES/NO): NO